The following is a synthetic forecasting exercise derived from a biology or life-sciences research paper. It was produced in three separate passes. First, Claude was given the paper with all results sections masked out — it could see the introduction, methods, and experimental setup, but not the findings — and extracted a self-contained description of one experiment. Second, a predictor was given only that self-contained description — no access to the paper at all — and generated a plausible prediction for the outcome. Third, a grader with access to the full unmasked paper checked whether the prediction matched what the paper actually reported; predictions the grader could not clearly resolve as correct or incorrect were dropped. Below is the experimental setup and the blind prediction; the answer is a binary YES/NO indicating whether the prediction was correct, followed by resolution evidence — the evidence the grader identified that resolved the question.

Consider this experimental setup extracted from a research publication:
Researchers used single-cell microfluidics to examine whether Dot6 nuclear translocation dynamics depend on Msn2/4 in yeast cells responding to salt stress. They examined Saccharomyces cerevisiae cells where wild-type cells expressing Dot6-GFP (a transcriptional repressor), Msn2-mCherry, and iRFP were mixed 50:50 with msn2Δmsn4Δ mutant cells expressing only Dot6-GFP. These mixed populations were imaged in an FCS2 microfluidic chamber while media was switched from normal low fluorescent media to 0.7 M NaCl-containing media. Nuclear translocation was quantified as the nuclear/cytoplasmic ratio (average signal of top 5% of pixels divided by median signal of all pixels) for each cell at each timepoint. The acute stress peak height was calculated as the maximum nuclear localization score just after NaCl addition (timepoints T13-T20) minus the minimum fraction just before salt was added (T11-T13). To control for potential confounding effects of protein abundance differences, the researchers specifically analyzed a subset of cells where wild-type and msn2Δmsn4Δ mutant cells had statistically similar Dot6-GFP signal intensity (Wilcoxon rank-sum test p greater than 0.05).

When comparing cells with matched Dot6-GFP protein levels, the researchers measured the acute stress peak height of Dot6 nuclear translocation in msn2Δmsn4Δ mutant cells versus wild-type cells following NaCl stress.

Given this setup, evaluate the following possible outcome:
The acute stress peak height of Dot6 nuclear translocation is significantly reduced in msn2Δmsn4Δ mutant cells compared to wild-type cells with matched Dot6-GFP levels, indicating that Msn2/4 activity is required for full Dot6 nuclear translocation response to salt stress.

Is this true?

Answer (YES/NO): YES